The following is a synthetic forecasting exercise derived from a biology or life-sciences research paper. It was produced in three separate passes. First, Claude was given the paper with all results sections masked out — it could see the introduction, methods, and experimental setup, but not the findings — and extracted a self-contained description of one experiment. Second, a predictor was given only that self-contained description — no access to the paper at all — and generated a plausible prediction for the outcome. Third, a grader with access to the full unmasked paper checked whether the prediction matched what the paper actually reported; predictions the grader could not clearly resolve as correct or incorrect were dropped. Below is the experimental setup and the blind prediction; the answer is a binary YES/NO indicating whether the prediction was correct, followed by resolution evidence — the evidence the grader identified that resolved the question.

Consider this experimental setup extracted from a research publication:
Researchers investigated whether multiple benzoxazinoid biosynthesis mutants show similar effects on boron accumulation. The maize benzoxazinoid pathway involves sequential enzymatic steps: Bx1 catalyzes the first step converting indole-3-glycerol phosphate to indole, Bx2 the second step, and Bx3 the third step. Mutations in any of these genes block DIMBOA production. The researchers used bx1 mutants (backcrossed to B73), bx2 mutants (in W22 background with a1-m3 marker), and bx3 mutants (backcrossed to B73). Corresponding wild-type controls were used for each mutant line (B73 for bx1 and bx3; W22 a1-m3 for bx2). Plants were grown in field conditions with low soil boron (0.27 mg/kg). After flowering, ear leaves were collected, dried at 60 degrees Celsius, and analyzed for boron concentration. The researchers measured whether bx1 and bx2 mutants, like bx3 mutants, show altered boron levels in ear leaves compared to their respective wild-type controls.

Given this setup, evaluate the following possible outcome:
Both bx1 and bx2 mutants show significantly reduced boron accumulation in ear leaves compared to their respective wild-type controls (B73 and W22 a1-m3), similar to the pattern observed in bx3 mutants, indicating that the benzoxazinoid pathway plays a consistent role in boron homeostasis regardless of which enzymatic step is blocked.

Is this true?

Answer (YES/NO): NO